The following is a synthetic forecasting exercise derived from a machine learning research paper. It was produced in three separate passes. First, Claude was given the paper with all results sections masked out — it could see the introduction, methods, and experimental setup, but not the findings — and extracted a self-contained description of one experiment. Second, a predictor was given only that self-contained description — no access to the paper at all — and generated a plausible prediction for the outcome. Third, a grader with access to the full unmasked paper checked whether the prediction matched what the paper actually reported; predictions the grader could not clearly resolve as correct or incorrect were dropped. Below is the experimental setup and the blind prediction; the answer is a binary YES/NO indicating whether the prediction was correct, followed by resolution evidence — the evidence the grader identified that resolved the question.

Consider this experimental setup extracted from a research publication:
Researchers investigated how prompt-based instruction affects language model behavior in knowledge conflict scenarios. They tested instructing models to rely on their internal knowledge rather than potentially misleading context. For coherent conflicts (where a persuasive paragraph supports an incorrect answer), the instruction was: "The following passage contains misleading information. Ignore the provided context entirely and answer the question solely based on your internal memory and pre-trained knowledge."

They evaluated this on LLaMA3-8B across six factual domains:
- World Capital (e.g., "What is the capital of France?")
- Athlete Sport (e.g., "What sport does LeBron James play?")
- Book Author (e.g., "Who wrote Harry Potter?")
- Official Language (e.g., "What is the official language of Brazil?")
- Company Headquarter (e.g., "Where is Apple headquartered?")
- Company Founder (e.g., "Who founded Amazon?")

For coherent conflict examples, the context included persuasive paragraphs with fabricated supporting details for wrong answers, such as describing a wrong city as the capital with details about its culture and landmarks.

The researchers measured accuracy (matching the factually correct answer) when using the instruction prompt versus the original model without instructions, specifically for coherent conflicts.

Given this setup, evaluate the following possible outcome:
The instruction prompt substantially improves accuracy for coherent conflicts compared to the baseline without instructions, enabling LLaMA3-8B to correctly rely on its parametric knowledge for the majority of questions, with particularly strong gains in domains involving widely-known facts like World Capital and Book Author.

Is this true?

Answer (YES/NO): NO